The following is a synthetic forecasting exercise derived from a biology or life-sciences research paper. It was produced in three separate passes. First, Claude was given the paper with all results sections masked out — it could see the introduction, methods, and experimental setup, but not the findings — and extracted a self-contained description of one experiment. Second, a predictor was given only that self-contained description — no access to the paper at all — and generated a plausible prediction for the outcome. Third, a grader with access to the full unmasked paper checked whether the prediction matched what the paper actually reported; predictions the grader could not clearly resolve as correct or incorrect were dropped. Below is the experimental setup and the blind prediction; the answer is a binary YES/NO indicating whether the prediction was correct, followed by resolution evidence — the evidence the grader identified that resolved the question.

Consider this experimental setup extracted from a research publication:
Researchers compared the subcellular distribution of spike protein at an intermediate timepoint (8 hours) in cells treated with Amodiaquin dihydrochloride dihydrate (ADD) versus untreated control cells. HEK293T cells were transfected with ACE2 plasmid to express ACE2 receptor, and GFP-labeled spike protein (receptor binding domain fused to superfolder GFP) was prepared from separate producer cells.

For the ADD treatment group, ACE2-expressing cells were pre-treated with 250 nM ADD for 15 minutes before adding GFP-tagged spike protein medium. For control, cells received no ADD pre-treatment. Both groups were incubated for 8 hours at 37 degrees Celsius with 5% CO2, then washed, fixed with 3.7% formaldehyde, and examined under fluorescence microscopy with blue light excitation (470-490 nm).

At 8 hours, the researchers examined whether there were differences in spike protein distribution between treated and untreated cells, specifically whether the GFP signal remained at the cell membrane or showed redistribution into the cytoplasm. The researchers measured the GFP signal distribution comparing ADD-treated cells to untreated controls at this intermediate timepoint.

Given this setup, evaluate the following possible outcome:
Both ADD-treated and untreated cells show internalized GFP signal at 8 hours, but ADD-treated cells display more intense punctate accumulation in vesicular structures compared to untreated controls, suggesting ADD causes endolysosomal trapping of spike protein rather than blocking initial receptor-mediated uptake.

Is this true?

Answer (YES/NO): NO